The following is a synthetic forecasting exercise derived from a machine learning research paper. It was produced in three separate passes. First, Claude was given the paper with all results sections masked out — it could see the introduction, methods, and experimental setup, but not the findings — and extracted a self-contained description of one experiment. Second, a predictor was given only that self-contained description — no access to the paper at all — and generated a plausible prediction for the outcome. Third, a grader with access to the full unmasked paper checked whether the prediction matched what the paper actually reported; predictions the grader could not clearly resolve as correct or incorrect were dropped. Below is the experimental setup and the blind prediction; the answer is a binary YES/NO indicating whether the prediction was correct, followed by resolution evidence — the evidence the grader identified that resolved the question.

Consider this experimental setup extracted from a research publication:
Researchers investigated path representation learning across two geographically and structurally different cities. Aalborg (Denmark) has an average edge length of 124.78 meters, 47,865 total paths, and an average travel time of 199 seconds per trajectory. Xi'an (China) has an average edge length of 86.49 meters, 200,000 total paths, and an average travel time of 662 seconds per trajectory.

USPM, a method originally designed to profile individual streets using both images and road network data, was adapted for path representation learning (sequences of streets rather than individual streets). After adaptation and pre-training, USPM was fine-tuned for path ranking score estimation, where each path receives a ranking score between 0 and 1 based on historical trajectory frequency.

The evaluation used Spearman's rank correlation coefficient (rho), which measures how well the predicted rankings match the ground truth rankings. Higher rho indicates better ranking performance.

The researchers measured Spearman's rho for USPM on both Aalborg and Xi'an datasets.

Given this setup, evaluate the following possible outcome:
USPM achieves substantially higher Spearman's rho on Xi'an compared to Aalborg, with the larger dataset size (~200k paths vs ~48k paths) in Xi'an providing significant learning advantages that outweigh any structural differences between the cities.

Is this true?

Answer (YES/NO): NO